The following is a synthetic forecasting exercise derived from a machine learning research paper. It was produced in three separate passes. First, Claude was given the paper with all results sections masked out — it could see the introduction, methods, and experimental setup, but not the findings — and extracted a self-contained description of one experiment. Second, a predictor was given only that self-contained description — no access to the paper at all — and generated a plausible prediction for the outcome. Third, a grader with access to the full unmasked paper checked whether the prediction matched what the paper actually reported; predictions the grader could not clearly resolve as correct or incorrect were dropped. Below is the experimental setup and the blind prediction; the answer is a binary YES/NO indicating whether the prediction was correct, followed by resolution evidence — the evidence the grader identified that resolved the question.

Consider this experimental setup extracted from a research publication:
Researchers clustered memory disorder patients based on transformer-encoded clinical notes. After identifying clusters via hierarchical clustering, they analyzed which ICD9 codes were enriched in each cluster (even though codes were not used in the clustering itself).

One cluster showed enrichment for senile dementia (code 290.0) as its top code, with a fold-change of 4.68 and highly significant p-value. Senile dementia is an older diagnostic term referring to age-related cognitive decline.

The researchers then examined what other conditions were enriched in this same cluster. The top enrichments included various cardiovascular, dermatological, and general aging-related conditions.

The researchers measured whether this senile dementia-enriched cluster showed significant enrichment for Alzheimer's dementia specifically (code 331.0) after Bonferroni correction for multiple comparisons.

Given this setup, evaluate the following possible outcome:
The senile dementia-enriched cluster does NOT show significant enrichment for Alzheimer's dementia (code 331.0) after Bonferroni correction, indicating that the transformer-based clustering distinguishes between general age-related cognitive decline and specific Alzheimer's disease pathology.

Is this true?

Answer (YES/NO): YES